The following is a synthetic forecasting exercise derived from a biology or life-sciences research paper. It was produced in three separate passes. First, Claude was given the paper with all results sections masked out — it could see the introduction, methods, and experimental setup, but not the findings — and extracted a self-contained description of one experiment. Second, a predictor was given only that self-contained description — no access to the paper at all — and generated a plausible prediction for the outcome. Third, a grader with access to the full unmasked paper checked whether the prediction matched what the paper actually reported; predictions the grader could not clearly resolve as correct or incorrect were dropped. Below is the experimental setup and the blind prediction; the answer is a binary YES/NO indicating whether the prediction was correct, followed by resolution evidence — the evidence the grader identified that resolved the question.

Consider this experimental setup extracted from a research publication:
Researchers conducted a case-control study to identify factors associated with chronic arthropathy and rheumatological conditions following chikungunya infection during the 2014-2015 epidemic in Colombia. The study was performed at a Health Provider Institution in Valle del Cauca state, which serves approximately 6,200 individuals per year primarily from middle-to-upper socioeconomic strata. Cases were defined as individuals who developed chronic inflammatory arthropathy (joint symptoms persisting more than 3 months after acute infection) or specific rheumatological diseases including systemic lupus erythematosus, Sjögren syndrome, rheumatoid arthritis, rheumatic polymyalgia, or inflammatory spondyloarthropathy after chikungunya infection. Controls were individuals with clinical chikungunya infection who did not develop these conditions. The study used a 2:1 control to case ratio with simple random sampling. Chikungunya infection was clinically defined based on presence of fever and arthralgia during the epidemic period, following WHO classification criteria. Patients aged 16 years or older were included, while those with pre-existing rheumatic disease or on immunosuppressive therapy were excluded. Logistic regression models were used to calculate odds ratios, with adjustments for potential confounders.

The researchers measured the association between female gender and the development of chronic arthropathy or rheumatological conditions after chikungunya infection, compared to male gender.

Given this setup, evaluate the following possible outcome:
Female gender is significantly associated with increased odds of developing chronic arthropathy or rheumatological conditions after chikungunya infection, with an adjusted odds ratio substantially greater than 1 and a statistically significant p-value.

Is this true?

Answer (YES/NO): YES